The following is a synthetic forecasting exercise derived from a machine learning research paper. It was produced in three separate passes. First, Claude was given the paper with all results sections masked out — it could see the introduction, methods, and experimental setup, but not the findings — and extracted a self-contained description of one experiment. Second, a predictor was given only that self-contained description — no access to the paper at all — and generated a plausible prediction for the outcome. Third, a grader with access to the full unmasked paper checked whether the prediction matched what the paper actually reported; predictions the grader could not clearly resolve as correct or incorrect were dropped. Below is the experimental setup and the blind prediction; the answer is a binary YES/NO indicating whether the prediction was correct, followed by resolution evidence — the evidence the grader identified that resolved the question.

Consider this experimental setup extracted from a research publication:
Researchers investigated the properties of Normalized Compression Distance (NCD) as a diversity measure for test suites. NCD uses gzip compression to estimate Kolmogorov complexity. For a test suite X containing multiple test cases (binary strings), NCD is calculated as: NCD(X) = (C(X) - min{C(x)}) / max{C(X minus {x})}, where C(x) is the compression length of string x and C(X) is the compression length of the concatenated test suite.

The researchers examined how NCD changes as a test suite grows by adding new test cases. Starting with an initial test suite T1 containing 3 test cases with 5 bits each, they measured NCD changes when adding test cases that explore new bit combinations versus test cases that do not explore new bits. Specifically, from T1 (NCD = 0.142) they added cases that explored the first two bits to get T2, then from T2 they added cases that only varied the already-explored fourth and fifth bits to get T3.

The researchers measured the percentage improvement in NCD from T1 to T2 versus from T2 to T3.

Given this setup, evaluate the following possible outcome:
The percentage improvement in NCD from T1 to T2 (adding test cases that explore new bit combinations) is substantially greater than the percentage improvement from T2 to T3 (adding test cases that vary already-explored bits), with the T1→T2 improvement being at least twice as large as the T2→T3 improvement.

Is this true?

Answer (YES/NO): YES